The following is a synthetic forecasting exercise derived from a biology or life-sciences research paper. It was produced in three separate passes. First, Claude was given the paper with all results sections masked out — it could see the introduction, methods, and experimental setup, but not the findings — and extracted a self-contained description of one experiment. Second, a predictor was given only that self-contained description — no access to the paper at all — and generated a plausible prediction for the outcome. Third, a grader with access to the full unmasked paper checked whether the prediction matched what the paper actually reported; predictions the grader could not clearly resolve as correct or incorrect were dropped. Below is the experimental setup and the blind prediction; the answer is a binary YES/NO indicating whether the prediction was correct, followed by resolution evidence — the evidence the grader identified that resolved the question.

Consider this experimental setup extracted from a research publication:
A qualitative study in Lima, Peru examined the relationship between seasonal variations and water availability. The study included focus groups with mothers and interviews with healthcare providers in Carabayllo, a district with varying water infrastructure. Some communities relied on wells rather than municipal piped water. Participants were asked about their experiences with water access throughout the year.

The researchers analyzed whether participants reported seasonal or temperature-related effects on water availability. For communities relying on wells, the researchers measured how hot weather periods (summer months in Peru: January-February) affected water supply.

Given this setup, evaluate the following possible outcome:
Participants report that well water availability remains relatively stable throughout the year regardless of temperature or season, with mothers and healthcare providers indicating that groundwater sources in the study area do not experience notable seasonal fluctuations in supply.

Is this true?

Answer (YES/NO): NO